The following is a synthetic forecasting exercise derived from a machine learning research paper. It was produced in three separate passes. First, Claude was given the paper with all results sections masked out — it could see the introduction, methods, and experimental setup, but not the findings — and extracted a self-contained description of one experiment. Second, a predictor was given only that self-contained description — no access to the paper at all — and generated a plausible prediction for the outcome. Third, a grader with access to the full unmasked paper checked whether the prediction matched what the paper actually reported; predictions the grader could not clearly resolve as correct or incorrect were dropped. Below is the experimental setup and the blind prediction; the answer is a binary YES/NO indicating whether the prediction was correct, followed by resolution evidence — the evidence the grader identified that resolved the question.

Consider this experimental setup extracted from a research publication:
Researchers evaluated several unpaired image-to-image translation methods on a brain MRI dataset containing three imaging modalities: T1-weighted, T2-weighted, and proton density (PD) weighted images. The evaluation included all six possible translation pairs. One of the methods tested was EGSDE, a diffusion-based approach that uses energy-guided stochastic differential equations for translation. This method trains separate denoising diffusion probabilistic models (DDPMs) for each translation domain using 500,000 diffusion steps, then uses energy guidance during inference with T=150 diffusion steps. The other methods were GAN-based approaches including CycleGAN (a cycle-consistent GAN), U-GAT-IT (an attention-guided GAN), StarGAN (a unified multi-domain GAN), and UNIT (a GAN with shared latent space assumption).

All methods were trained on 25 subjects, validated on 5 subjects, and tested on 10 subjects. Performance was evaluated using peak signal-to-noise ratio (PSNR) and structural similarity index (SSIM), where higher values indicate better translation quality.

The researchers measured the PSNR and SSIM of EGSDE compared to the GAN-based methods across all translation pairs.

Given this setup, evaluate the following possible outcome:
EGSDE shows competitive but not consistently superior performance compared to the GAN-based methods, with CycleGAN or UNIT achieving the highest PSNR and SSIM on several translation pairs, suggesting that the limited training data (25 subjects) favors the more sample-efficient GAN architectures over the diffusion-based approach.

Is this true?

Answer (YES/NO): NO